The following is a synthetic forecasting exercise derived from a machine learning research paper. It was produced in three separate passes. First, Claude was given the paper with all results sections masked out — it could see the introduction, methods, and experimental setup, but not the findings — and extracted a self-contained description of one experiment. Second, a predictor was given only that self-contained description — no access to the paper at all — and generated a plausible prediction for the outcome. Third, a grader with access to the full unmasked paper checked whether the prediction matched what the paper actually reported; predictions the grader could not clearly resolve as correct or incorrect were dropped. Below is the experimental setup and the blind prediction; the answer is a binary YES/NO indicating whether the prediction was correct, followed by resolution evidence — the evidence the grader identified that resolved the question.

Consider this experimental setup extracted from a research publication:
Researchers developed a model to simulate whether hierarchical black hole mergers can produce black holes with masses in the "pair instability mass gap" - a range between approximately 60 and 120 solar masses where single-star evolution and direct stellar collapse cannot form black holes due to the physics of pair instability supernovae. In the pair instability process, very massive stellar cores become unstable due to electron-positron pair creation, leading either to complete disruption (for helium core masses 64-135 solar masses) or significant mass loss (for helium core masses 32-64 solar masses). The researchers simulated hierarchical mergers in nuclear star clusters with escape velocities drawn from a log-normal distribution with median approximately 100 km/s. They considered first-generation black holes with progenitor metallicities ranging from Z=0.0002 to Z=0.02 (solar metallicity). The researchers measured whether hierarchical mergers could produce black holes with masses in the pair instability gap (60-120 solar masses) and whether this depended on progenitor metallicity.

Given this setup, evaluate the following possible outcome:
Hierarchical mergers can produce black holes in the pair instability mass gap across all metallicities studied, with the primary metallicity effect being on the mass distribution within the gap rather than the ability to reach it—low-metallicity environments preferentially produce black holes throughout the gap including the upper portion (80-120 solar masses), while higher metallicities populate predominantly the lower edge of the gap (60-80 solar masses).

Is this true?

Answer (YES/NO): NO